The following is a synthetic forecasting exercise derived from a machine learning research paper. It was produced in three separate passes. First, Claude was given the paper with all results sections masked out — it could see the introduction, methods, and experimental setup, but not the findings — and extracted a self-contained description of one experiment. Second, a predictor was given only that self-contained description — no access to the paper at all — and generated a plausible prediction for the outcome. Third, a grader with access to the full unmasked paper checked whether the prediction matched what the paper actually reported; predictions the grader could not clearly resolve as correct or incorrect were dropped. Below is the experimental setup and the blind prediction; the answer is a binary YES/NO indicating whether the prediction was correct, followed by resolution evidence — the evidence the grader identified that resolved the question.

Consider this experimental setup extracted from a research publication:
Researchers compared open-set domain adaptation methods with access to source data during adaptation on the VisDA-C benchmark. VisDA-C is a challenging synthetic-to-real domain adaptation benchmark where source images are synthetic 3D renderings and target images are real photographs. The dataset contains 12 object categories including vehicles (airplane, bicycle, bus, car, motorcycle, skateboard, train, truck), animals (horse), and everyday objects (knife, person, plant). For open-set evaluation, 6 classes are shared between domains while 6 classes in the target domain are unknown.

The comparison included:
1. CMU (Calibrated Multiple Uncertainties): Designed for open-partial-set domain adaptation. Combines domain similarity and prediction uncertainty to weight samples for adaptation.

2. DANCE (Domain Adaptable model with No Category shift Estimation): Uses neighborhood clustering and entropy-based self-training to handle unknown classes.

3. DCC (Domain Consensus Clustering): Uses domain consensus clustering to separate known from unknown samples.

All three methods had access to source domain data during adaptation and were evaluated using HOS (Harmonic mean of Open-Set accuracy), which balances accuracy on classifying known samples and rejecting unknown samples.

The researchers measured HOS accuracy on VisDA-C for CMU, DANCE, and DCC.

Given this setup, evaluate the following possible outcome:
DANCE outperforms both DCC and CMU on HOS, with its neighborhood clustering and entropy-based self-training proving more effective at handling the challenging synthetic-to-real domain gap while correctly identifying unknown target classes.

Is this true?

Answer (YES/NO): NO